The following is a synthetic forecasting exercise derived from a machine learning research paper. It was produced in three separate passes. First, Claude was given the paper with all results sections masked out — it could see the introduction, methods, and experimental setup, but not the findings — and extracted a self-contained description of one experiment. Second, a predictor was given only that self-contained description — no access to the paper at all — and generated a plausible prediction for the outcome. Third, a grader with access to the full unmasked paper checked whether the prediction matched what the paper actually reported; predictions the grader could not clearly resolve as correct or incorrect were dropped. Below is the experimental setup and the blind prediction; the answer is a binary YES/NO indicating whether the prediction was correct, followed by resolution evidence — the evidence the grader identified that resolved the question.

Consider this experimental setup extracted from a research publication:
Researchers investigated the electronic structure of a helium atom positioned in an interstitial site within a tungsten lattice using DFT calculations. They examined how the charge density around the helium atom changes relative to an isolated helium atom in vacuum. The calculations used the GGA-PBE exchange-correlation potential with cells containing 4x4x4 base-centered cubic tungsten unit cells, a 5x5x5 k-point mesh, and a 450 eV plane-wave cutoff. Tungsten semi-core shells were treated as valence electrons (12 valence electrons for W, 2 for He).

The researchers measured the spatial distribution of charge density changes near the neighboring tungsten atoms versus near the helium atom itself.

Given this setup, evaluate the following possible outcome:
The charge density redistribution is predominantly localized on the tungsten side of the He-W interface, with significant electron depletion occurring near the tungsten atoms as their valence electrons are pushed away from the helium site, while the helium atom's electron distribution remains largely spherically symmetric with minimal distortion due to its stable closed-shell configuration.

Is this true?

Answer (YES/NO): NO